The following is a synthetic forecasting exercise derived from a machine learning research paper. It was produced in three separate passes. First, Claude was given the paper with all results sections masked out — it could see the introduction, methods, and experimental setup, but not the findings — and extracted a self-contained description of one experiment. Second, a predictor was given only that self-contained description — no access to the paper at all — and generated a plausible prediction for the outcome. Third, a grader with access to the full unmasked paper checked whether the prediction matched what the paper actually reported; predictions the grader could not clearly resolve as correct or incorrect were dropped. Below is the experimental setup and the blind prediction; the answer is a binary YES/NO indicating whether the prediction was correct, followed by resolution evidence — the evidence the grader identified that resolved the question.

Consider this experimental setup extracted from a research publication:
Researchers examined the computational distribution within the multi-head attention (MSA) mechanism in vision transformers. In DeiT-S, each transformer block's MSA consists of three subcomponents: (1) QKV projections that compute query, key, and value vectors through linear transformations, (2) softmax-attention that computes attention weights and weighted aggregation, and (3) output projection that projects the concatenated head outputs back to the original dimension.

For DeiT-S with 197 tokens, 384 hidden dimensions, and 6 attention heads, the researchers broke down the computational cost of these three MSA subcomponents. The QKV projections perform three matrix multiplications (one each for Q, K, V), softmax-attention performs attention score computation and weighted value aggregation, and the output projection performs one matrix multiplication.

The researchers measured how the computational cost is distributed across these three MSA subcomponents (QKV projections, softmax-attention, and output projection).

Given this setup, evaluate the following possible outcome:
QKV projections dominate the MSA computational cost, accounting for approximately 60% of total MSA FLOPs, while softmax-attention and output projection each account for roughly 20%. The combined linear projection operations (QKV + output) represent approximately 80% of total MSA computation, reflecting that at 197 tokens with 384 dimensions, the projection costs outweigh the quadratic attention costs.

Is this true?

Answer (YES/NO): YES